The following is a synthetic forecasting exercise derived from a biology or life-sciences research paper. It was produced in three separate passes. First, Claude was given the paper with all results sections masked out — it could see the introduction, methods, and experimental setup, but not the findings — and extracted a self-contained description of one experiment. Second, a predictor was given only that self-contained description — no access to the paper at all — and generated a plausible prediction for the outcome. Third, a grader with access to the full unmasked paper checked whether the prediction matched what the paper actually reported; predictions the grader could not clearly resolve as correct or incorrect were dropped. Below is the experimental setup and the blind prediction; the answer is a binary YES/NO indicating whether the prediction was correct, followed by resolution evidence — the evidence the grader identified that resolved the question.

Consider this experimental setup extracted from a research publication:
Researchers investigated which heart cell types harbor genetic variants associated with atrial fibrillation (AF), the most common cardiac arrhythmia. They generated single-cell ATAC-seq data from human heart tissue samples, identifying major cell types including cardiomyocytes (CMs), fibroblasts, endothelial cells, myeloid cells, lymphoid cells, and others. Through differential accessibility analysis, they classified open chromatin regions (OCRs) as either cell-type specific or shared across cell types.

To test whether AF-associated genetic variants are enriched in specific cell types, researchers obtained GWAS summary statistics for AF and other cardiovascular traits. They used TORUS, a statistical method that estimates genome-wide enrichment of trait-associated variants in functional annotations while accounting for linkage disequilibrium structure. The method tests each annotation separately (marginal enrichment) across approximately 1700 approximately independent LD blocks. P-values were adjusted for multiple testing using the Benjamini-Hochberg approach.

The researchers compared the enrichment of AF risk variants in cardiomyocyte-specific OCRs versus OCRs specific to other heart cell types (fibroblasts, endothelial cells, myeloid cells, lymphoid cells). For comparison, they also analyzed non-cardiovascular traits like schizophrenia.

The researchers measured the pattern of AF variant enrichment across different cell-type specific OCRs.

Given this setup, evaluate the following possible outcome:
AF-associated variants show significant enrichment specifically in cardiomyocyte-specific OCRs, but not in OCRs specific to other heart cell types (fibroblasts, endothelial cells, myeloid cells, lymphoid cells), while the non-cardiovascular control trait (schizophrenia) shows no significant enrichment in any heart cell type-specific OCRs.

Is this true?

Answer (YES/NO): YES